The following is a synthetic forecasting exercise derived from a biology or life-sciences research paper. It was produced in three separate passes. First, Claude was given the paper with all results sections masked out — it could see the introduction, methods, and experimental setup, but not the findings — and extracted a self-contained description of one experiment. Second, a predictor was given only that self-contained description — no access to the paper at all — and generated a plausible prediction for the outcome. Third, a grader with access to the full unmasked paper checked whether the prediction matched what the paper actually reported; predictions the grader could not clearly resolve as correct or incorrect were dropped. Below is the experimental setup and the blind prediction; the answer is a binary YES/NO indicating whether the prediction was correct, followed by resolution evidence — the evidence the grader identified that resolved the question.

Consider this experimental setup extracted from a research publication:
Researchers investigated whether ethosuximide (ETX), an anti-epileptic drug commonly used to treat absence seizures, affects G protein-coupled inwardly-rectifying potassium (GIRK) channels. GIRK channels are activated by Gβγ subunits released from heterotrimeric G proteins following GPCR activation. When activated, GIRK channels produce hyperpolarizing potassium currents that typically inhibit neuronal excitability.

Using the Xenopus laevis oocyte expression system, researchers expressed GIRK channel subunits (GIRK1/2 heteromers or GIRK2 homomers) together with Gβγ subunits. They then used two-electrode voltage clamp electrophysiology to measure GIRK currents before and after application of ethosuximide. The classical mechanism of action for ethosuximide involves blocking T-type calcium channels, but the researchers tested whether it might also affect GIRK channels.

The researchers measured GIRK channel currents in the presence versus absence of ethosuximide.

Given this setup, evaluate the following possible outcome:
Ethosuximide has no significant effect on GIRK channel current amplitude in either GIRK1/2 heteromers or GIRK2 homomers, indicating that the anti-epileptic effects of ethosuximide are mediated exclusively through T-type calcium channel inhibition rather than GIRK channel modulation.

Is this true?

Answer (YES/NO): NO